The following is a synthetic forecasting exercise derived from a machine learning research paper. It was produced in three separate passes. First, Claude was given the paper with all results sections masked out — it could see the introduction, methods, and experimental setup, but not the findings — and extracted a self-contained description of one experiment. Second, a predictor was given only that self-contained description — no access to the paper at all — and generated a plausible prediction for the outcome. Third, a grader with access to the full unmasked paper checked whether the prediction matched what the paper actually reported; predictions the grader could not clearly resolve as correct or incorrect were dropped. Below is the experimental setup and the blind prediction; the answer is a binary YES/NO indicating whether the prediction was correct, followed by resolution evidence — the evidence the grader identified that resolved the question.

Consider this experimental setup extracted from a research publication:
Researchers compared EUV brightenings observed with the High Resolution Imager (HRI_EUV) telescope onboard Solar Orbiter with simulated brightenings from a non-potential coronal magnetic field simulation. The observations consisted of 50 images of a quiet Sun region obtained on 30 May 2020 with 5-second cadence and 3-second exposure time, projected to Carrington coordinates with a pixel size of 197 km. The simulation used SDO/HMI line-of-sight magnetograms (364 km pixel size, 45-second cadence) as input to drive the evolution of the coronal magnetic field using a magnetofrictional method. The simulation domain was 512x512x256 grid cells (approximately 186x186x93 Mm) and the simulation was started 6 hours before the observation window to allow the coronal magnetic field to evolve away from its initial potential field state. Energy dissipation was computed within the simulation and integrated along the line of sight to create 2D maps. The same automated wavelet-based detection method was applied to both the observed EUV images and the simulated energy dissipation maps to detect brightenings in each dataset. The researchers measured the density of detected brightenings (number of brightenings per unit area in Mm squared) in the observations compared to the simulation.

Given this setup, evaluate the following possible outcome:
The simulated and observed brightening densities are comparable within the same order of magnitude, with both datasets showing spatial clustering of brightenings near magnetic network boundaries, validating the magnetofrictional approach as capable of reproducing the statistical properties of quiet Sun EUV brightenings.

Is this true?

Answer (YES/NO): NO